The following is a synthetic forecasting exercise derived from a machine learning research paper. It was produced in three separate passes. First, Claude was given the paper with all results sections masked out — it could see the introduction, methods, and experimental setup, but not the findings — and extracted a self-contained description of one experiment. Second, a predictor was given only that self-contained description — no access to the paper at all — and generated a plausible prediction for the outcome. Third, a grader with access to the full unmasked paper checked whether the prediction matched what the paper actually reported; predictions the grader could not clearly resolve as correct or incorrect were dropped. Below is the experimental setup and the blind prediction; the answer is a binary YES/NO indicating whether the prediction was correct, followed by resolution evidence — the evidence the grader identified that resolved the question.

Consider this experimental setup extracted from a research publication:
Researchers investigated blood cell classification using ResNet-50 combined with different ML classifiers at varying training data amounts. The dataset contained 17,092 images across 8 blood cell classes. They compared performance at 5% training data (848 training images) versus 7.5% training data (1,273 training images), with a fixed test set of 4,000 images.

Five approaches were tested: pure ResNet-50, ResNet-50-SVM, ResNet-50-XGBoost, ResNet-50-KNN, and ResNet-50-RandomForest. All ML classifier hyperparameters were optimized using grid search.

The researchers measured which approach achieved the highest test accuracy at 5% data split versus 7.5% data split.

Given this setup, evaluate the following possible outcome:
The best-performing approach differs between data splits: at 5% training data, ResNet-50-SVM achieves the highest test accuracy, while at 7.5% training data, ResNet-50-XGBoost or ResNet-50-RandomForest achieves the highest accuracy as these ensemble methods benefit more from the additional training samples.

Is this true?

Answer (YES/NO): NO